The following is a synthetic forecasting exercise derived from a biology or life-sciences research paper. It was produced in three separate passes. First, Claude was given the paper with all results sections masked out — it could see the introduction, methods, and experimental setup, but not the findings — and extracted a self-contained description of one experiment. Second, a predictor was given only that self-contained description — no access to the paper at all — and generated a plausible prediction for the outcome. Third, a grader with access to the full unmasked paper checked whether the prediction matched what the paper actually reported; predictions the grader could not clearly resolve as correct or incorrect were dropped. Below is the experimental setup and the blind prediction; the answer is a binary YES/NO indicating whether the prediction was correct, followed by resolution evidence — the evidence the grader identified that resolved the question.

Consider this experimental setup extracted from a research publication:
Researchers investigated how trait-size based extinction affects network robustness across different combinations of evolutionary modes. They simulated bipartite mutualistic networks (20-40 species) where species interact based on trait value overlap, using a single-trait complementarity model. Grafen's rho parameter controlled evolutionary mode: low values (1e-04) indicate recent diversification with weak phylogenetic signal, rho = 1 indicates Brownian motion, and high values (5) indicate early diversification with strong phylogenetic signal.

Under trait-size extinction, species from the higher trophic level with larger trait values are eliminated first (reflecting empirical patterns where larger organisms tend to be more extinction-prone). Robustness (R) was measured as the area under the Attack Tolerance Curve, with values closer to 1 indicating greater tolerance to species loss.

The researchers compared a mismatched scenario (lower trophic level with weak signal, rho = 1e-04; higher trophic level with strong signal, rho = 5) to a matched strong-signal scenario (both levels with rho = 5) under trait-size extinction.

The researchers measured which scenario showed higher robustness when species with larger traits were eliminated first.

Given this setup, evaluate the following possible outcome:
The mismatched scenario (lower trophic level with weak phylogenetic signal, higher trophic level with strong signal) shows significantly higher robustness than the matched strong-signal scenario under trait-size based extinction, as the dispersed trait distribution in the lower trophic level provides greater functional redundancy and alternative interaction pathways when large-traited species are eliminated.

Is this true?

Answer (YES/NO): NO